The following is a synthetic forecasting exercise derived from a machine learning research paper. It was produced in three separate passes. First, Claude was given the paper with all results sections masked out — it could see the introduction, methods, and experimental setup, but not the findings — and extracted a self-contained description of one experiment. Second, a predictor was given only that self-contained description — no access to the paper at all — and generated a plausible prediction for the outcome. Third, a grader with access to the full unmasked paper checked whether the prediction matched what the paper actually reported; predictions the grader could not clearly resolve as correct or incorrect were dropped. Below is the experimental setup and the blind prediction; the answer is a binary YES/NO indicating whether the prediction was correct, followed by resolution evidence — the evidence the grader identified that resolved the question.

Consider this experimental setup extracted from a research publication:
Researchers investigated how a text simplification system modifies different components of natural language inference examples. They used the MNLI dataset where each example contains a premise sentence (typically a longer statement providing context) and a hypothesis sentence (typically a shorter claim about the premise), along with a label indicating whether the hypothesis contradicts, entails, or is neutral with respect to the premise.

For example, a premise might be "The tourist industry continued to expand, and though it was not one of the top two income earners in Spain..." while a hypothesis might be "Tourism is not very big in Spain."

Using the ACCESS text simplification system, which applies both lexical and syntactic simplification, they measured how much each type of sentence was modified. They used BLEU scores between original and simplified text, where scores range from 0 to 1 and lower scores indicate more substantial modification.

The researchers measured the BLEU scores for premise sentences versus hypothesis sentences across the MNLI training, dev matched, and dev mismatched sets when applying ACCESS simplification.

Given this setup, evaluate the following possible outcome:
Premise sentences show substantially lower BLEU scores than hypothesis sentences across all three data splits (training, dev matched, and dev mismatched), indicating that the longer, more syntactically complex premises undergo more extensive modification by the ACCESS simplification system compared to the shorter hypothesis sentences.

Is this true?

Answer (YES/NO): NO